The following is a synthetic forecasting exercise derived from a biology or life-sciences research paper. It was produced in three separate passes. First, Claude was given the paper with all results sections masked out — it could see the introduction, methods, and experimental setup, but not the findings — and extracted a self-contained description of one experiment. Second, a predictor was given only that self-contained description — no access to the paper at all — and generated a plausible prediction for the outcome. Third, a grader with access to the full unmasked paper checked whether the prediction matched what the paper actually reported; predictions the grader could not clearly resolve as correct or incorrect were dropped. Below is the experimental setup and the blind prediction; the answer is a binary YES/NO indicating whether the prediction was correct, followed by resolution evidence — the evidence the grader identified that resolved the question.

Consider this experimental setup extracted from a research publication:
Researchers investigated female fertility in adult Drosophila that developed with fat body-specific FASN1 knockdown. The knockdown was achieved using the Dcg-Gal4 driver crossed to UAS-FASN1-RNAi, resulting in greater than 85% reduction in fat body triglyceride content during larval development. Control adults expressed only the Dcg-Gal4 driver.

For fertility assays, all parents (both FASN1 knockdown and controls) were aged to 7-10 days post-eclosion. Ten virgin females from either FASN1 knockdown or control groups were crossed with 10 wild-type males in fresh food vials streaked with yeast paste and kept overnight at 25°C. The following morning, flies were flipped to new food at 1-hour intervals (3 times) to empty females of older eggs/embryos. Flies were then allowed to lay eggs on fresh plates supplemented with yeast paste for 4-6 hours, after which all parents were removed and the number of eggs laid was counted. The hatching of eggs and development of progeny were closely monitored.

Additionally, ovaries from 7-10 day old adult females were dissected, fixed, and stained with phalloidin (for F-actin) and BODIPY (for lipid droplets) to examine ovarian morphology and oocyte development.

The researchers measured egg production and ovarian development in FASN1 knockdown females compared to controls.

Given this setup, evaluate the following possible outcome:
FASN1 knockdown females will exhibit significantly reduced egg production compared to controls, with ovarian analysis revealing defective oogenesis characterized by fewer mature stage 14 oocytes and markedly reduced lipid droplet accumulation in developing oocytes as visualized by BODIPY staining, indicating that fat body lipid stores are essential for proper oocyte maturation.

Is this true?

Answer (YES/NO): NO